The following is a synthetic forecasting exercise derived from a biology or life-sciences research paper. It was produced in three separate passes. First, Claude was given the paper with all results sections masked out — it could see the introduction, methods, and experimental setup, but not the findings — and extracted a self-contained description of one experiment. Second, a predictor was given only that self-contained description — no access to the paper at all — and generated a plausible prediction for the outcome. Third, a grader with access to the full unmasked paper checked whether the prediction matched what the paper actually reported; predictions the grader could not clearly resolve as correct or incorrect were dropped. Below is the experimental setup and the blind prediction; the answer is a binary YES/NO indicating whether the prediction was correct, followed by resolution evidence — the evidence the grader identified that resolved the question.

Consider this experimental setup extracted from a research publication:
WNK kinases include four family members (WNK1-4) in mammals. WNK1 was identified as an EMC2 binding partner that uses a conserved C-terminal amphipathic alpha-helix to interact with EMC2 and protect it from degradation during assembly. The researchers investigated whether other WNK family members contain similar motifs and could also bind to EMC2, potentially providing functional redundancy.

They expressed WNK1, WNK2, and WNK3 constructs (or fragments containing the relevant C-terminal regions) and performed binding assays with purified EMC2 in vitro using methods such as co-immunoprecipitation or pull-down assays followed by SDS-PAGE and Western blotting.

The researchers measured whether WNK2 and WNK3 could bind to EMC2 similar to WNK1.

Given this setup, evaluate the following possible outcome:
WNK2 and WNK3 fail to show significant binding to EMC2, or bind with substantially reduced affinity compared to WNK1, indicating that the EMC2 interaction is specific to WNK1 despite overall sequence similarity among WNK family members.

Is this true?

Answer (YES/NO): NO